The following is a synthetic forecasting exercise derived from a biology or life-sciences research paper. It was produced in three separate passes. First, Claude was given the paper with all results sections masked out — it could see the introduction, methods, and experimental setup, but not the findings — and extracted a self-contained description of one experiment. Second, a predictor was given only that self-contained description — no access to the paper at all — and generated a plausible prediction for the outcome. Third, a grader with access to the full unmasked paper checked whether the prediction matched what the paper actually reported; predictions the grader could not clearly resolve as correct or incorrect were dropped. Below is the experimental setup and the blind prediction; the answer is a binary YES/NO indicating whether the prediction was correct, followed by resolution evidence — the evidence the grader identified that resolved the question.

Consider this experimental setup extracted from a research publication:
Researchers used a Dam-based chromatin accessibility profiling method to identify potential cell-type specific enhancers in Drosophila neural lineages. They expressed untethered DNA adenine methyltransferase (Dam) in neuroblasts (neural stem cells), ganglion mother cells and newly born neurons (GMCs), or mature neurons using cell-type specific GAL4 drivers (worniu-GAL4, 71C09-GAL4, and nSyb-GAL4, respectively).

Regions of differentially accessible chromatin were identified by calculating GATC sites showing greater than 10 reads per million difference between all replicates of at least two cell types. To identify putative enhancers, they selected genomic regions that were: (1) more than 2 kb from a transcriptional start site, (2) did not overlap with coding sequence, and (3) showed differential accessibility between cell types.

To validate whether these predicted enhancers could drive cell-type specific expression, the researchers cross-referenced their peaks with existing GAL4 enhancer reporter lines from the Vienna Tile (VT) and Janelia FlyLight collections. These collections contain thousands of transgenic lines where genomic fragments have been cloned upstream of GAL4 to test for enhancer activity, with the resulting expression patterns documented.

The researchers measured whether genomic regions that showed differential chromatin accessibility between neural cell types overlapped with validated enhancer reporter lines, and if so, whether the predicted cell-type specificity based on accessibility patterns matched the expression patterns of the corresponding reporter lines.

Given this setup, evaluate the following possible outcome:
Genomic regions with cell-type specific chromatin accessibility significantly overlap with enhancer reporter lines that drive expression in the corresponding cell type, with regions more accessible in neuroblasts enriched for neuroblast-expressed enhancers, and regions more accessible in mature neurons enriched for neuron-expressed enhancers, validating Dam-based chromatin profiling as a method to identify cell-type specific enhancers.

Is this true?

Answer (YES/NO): NO